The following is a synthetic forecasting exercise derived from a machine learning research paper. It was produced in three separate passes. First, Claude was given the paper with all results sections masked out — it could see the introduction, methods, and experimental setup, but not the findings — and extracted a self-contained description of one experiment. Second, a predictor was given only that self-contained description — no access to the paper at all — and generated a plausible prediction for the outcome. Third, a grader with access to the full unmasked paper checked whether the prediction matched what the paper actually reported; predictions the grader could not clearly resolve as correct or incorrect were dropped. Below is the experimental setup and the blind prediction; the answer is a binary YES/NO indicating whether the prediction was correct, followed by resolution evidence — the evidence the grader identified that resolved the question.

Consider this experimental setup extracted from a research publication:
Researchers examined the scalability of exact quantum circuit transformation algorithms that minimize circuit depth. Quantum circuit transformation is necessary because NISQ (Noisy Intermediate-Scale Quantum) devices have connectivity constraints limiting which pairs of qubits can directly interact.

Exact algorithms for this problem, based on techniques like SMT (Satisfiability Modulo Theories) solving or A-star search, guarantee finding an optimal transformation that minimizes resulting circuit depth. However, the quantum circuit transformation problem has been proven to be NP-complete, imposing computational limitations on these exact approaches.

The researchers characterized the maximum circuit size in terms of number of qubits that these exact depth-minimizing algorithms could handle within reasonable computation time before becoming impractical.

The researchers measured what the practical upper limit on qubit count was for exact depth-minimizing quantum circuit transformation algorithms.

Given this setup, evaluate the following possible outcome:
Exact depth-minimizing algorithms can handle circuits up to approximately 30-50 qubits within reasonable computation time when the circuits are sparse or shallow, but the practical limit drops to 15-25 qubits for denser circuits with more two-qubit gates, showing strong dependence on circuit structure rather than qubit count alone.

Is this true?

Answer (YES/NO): NO